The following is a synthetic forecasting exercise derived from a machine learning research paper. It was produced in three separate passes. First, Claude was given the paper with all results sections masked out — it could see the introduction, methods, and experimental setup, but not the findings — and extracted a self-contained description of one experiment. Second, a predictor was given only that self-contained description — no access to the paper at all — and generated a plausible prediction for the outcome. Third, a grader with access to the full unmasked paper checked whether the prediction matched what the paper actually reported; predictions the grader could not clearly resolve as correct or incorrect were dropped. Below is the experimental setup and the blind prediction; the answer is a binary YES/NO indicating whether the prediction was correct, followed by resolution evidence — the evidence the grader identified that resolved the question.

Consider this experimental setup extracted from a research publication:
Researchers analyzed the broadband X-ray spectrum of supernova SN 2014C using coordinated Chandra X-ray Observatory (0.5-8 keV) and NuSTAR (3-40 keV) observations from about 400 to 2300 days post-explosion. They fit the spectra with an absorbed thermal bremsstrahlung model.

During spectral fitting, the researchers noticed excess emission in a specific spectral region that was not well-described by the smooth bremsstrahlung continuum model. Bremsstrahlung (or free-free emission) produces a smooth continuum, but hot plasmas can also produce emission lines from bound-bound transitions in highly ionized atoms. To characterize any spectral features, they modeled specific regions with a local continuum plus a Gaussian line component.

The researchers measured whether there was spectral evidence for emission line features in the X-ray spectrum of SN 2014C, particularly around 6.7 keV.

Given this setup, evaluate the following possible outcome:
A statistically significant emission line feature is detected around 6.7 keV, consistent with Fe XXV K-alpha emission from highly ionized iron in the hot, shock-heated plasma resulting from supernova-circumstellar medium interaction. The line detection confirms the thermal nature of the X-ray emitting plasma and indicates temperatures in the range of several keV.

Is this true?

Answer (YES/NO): YES